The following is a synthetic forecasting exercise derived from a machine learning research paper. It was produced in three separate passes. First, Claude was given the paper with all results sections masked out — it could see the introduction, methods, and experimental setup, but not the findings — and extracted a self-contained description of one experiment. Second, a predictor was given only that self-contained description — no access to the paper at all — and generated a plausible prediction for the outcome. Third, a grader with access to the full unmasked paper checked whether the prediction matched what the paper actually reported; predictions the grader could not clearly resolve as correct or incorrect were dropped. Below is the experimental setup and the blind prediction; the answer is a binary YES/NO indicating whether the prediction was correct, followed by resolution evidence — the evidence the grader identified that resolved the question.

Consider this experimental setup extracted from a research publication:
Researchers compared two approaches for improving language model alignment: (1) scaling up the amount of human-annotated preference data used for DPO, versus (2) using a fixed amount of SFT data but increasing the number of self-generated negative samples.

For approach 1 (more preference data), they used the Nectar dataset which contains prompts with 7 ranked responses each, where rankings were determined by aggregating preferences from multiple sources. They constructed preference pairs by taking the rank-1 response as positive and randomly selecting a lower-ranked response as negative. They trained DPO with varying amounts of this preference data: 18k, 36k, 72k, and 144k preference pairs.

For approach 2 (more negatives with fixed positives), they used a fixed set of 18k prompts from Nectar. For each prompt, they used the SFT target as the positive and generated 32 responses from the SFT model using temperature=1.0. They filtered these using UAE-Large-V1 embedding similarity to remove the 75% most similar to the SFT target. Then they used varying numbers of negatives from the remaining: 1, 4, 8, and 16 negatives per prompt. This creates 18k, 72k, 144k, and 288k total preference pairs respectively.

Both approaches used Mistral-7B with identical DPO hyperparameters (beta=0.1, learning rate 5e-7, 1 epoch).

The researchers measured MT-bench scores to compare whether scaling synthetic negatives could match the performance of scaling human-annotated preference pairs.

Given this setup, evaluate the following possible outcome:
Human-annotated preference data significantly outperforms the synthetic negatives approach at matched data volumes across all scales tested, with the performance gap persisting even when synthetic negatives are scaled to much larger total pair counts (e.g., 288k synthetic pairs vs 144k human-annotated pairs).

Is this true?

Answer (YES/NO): NO